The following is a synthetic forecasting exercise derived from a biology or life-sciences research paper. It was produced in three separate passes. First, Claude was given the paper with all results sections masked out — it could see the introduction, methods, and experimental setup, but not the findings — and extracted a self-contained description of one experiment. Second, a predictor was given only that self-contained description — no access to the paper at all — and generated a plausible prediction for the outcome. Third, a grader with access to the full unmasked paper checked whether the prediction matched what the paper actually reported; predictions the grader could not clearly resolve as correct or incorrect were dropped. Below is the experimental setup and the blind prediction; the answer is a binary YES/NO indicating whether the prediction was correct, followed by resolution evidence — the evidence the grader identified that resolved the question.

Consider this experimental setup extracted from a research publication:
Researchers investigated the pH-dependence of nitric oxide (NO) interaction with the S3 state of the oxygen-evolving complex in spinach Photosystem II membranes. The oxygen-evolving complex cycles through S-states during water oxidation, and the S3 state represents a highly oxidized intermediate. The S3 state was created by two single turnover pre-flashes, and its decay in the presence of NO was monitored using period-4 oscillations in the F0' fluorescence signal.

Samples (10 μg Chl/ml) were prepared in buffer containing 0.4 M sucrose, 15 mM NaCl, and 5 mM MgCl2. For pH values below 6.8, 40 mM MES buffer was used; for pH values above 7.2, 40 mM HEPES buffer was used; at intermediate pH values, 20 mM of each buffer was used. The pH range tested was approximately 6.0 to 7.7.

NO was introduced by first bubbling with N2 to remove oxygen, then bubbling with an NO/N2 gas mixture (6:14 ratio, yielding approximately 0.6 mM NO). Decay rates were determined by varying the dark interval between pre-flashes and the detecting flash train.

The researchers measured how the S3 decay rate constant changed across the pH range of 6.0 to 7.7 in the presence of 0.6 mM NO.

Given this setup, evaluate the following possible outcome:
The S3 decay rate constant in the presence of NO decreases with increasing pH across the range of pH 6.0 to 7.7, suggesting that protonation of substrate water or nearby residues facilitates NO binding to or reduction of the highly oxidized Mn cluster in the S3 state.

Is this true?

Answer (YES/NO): YES